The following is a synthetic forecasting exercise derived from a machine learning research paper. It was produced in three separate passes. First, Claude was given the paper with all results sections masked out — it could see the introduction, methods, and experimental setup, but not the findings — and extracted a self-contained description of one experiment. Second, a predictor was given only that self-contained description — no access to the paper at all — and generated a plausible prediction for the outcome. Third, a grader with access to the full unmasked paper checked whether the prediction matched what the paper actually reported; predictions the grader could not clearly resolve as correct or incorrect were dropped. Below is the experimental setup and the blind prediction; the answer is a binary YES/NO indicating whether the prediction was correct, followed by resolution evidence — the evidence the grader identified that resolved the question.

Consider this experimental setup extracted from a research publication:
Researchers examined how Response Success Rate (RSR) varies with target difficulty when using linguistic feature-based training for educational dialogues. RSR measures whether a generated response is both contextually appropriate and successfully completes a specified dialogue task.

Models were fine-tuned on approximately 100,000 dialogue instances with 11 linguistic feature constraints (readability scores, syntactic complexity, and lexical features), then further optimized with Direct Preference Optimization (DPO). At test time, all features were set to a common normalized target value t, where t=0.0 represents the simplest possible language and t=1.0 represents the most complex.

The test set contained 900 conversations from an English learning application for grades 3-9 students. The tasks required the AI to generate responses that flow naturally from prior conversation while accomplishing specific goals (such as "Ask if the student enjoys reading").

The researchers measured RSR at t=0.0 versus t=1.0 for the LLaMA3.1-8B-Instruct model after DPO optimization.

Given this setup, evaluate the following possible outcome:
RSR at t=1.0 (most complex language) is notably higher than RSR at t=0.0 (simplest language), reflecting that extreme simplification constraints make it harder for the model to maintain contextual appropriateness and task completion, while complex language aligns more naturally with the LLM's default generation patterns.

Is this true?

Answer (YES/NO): YES